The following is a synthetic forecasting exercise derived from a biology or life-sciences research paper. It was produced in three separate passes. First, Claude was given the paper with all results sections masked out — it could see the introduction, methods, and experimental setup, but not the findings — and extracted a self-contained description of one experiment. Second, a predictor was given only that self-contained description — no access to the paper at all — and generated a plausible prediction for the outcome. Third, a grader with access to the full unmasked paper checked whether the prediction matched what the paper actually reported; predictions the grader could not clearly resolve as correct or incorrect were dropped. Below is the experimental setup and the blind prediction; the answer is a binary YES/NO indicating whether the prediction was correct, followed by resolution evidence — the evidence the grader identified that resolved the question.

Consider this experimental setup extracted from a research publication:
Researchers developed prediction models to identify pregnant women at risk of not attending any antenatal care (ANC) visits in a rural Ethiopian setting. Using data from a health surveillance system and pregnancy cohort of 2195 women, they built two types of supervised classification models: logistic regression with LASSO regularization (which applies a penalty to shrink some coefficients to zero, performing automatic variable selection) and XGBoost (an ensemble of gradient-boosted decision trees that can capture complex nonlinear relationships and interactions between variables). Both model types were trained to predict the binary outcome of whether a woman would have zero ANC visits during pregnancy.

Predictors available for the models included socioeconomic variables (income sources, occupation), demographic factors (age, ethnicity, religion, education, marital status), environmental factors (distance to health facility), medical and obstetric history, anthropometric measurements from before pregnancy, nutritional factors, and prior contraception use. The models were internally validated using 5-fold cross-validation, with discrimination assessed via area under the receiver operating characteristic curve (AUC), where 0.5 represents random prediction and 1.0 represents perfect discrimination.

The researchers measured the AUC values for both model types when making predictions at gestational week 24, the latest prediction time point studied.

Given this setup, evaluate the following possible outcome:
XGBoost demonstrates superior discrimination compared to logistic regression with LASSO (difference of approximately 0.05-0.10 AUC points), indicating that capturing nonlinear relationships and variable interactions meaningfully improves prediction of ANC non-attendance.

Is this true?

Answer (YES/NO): NO